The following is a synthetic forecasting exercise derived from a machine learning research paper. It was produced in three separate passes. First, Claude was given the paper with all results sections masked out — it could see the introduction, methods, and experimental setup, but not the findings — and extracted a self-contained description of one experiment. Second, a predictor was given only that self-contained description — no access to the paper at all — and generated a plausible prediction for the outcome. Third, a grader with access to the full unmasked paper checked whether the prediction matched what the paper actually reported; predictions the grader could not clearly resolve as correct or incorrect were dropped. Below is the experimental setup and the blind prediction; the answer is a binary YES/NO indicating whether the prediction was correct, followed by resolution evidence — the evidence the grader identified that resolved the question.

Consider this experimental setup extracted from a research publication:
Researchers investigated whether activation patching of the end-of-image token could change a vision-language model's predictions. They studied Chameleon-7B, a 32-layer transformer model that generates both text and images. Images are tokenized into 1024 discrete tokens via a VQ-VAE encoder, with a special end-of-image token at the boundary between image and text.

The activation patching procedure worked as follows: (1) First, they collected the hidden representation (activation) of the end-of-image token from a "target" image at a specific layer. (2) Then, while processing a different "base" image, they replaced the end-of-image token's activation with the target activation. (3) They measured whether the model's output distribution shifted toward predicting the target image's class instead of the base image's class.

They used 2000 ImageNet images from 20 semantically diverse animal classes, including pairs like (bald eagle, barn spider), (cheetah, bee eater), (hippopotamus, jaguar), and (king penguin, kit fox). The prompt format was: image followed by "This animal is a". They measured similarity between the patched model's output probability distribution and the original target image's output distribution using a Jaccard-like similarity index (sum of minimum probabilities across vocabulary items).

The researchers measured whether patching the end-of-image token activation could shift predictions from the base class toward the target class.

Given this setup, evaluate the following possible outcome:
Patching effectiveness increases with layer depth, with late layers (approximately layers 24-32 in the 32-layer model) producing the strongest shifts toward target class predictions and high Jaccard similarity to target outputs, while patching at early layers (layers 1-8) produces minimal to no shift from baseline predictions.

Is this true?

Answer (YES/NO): NO